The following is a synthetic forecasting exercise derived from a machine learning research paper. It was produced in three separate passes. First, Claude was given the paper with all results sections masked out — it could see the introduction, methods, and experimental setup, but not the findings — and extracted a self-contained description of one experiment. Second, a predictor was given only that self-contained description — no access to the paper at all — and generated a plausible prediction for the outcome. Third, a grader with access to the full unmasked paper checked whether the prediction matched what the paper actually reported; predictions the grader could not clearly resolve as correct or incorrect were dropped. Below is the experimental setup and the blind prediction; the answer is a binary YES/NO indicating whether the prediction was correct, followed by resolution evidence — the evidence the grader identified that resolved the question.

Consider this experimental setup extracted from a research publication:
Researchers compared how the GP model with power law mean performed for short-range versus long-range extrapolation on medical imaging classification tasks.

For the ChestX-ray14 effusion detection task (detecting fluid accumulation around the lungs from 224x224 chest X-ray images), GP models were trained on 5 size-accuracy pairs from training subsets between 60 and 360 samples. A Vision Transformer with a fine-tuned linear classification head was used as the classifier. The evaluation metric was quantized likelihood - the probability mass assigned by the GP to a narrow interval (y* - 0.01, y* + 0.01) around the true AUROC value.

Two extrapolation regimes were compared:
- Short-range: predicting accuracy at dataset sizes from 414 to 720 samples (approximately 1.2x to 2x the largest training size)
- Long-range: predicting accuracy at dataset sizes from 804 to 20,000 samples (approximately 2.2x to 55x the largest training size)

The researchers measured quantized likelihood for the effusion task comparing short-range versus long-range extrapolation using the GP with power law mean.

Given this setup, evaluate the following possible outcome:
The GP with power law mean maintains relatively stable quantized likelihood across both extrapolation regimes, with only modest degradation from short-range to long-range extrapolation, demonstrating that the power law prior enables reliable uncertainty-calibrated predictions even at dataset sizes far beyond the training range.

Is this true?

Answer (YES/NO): NO